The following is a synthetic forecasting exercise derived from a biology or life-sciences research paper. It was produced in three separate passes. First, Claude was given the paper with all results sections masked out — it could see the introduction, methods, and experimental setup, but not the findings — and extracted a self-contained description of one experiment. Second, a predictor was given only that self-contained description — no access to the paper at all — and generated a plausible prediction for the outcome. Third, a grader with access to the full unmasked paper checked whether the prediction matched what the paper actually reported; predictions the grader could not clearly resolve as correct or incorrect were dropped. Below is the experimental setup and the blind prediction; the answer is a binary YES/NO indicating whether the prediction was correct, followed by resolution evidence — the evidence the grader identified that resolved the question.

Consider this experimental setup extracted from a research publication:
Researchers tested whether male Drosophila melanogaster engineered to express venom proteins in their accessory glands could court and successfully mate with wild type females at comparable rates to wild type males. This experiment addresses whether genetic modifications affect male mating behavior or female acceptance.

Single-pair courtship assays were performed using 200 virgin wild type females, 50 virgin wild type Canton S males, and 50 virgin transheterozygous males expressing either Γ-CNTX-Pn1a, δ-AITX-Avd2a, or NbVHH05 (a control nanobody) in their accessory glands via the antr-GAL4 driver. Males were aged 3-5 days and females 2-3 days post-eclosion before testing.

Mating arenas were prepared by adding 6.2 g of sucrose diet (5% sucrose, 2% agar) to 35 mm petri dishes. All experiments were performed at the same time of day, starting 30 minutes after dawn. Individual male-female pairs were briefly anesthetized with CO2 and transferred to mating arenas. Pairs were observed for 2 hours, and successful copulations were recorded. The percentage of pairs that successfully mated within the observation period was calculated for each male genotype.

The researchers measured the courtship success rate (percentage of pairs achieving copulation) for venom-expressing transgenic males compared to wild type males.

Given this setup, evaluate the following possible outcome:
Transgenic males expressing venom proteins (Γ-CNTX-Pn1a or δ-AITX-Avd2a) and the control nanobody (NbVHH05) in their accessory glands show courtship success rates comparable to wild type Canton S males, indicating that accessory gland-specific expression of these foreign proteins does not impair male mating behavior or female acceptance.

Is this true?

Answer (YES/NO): YES